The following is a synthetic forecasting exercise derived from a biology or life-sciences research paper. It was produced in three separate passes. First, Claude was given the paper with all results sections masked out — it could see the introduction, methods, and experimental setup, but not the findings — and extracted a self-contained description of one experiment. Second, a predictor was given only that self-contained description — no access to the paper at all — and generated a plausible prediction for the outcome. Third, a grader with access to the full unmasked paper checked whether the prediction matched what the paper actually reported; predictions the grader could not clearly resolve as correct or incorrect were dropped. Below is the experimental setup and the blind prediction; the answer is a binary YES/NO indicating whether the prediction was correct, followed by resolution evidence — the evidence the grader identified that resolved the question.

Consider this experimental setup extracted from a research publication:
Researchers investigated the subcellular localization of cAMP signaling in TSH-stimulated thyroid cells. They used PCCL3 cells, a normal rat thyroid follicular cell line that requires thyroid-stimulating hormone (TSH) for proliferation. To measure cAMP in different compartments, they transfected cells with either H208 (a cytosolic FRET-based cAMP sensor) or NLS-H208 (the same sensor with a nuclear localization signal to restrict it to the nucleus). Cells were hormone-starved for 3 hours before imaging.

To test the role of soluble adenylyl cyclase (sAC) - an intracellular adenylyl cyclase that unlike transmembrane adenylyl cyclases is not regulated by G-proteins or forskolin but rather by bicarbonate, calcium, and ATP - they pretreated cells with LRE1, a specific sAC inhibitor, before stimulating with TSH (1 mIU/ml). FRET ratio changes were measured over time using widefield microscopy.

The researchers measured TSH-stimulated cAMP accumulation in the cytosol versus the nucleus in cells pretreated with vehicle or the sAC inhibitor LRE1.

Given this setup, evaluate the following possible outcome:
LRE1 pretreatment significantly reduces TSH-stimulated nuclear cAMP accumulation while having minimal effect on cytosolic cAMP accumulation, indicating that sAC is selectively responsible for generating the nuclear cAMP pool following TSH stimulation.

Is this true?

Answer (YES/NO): YES